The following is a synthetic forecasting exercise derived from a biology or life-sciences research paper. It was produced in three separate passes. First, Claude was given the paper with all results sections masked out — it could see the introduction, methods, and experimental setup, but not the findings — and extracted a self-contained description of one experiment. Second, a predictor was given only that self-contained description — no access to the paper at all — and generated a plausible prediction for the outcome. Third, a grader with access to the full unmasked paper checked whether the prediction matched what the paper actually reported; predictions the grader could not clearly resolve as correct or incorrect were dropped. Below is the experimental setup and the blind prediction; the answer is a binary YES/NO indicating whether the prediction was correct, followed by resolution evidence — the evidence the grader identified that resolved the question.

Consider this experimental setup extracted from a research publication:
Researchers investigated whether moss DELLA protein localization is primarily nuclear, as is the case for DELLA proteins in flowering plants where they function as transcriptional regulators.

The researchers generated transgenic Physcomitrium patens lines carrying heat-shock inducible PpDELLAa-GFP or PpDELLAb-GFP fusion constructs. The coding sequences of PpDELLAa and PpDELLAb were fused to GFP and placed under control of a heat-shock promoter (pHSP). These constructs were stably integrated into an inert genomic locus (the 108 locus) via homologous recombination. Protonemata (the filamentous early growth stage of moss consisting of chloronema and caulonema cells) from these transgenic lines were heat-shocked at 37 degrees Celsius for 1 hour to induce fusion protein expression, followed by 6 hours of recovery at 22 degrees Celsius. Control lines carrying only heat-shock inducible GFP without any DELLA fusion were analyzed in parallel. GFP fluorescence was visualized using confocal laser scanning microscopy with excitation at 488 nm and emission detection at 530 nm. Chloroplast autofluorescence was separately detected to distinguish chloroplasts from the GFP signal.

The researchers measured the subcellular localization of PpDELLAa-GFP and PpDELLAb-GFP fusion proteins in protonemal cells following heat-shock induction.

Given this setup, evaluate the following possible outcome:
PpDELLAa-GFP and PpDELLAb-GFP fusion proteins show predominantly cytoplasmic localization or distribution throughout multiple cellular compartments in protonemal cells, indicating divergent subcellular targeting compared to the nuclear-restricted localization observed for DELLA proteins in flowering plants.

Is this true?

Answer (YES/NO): NO